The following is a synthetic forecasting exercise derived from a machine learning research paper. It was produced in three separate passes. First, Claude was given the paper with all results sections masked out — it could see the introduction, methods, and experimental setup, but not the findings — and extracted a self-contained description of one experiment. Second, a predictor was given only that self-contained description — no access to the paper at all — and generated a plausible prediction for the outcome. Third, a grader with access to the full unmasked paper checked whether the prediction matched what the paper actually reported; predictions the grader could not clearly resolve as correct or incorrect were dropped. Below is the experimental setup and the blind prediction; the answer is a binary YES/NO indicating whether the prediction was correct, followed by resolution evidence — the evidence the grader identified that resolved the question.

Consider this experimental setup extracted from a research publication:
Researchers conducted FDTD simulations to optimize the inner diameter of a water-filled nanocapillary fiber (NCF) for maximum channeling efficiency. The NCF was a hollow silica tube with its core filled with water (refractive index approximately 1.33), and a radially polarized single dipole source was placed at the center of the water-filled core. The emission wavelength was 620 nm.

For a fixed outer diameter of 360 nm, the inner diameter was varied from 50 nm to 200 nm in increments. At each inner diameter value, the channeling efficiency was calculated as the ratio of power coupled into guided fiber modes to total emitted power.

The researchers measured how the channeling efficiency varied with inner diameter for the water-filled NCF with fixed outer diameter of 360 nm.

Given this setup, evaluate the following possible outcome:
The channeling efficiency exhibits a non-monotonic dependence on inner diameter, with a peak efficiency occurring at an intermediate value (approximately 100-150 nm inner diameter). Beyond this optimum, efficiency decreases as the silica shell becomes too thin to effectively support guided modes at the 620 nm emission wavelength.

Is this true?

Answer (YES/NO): YES